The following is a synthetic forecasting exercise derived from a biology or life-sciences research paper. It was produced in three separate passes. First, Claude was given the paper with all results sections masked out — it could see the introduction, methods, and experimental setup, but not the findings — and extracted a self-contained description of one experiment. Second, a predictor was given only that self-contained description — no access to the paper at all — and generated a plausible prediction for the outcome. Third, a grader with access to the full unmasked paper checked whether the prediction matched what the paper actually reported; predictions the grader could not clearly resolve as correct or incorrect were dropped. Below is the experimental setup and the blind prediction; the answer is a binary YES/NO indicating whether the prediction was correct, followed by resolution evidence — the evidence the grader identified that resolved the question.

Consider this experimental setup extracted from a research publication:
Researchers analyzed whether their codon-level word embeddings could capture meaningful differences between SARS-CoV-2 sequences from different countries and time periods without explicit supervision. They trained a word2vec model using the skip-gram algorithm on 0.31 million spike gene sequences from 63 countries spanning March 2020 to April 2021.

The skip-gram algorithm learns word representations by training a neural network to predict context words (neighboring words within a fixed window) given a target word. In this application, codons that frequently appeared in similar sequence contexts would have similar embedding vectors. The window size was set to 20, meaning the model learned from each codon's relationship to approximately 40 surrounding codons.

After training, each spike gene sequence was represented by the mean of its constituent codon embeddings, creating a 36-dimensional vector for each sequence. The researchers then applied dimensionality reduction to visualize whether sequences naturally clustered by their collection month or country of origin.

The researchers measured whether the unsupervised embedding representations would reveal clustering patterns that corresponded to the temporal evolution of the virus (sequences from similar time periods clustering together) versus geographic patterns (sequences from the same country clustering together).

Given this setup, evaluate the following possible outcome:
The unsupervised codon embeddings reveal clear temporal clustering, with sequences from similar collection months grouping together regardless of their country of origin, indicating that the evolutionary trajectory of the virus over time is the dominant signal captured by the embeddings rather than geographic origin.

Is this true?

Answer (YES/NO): NO